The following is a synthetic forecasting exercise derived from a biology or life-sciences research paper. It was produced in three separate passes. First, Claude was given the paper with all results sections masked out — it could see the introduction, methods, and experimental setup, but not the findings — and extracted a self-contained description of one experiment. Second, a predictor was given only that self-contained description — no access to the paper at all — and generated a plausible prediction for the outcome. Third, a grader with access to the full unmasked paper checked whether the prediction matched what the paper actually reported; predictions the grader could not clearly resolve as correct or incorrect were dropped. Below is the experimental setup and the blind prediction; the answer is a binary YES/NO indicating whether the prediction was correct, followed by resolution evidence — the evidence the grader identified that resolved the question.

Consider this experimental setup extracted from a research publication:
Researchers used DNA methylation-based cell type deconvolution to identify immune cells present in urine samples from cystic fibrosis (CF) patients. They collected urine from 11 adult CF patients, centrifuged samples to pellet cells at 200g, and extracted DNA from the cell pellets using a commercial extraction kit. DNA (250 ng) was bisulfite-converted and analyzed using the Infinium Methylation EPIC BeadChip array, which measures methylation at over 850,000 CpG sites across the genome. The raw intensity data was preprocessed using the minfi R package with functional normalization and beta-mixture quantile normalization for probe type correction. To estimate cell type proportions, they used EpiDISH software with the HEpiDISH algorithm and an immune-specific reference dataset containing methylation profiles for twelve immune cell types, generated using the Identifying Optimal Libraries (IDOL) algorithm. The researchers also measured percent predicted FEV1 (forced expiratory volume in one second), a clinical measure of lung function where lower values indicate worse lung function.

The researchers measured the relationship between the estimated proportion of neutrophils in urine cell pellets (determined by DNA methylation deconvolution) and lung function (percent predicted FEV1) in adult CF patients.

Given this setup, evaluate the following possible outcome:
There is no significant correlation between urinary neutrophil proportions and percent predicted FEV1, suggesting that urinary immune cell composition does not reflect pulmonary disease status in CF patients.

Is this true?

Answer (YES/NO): NO